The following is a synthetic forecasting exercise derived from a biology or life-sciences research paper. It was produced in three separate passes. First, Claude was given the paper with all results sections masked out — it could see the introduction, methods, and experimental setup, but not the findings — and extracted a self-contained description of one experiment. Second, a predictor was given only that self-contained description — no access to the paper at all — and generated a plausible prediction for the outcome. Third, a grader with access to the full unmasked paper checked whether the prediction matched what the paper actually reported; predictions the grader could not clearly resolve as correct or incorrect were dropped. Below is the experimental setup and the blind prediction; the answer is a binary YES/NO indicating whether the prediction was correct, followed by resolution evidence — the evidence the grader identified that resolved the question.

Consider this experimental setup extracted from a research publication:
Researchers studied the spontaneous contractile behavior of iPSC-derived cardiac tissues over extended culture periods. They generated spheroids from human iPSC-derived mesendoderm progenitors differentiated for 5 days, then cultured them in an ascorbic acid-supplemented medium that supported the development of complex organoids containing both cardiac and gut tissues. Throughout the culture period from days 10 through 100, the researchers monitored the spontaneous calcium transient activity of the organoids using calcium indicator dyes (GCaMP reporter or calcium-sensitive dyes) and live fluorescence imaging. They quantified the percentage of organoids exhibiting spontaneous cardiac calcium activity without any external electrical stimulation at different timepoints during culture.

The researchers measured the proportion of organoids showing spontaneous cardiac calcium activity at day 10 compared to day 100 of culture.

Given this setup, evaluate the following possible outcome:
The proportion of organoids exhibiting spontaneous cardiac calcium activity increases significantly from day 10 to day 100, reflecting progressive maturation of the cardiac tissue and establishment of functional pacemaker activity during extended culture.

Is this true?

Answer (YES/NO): NO